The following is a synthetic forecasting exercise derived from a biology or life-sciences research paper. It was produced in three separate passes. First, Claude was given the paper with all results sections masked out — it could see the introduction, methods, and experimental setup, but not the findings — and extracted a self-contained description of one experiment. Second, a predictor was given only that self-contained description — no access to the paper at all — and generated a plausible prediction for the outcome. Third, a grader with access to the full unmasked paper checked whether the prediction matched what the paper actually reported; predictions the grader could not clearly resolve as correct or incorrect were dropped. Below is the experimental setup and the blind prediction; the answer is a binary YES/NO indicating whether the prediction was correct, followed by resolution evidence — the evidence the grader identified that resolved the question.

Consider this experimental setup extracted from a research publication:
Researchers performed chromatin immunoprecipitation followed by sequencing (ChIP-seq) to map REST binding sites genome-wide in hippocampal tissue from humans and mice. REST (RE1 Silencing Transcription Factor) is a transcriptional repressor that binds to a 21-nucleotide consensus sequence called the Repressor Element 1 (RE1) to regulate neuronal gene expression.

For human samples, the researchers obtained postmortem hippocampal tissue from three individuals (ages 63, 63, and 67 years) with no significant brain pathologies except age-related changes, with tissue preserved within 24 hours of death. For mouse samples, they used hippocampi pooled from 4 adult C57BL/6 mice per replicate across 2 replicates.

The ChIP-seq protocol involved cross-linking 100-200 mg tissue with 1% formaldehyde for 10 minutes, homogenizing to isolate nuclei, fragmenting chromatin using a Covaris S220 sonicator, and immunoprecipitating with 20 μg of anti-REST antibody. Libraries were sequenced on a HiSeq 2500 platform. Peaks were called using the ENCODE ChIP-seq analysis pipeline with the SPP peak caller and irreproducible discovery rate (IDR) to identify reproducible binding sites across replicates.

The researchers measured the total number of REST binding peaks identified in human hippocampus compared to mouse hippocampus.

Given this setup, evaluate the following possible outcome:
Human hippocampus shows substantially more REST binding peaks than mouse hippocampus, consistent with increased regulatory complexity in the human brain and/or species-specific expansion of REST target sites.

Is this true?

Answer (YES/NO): YES